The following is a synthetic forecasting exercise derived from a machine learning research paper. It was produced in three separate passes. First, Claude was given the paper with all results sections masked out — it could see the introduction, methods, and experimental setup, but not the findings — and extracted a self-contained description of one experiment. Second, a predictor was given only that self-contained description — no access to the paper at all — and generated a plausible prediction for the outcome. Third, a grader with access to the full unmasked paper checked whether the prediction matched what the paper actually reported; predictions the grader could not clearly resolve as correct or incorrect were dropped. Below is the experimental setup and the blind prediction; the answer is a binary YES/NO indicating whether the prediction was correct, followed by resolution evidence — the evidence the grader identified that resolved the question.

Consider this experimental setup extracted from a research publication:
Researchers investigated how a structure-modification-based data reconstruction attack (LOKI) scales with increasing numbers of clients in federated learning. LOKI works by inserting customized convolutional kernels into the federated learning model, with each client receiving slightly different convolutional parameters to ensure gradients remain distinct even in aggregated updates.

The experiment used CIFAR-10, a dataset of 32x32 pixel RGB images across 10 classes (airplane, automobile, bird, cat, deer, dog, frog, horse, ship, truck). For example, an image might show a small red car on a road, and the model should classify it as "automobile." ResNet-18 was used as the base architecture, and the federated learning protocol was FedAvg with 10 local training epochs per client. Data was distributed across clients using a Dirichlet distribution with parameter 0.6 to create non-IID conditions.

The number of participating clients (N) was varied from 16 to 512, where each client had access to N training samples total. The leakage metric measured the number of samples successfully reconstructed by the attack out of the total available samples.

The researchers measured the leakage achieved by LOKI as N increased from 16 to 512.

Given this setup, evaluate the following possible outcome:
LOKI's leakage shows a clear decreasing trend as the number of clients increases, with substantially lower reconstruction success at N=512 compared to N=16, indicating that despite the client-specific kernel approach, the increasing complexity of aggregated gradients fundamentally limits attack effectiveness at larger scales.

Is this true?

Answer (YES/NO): NO